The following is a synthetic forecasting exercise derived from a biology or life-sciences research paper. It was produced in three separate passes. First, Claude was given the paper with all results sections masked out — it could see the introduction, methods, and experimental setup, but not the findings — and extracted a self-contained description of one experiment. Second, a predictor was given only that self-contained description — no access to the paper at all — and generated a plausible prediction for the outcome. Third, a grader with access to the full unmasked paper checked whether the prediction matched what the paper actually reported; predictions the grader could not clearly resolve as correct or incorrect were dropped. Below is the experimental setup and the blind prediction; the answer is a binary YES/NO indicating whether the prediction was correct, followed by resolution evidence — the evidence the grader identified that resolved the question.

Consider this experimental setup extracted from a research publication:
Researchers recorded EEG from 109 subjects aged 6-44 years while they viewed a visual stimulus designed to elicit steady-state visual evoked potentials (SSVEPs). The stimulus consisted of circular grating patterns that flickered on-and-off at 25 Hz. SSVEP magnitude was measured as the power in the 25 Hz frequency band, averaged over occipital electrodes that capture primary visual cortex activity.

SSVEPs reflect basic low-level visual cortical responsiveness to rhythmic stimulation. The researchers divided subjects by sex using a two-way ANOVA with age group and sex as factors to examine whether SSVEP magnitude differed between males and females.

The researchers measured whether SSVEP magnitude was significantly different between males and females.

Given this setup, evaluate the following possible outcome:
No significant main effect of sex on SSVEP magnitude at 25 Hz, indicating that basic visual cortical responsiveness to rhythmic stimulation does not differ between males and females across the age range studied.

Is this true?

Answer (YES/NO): YES